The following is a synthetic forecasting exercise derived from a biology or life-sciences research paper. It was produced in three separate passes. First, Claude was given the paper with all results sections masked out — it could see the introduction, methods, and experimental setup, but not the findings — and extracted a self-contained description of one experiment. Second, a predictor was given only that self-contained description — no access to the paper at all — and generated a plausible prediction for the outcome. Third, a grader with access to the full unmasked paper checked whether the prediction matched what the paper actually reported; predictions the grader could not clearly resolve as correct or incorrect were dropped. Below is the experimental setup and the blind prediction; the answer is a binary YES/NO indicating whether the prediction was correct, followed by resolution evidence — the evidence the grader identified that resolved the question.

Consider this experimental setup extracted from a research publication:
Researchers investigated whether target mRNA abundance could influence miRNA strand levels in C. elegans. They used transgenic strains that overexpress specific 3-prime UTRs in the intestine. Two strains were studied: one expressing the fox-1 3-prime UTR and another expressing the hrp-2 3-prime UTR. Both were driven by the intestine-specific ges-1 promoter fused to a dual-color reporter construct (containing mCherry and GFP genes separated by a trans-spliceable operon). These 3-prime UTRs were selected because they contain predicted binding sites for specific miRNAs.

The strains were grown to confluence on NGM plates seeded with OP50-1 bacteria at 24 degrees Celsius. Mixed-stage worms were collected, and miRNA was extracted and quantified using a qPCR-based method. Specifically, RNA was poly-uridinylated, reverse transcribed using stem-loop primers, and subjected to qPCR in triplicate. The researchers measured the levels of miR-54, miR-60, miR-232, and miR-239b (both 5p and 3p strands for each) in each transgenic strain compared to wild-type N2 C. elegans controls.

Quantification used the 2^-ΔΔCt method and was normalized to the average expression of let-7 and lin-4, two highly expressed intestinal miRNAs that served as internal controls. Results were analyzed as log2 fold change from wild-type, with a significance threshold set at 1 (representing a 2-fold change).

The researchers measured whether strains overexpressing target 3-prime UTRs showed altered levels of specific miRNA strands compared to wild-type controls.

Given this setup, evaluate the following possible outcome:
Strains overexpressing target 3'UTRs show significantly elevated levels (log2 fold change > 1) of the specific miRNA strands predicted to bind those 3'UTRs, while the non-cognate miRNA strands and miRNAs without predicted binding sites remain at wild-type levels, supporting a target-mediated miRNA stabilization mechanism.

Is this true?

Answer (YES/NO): NO